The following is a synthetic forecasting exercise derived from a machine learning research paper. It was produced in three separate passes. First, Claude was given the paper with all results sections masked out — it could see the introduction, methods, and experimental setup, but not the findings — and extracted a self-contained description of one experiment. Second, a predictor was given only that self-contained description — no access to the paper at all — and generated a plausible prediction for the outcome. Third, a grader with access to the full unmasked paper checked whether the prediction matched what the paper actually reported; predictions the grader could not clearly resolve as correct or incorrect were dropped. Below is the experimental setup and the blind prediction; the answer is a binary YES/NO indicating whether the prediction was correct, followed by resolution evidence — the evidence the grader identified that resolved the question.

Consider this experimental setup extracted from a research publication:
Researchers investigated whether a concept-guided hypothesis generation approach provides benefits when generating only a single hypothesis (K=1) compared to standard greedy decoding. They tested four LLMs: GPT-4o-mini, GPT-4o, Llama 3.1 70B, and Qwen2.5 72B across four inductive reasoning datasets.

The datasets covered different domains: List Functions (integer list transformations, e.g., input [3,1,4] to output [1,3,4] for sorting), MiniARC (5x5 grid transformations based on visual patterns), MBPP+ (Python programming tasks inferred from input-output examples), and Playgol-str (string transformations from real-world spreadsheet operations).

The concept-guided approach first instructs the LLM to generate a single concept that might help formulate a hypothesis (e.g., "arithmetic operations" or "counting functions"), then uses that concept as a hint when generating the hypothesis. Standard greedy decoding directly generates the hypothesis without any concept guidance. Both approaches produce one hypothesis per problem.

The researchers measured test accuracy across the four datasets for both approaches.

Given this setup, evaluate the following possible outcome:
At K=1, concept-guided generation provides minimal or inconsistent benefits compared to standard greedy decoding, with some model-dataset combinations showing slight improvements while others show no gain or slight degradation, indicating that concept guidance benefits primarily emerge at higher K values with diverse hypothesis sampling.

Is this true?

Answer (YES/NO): YES